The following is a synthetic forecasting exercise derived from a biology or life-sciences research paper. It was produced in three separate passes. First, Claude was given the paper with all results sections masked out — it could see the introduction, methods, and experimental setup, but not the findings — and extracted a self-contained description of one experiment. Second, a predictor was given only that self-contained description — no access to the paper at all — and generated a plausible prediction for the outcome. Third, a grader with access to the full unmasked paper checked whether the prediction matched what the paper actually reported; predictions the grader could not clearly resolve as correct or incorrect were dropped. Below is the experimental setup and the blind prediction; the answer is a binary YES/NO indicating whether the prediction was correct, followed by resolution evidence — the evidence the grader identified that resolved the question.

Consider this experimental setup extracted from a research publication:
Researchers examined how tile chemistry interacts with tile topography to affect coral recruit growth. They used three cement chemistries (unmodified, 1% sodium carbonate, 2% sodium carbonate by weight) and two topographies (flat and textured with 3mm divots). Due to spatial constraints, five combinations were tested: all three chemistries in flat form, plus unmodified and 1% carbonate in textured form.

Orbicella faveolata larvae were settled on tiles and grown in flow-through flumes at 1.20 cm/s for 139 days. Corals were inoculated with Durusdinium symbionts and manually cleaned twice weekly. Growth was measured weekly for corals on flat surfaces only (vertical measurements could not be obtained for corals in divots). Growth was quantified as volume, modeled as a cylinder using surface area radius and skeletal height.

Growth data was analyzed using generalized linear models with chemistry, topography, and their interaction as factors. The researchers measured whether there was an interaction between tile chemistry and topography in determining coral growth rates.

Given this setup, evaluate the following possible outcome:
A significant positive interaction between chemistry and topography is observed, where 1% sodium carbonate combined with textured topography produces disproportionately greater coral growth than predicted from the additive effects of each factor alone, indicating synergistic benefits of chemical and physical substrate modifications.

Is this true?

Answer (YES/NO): NO